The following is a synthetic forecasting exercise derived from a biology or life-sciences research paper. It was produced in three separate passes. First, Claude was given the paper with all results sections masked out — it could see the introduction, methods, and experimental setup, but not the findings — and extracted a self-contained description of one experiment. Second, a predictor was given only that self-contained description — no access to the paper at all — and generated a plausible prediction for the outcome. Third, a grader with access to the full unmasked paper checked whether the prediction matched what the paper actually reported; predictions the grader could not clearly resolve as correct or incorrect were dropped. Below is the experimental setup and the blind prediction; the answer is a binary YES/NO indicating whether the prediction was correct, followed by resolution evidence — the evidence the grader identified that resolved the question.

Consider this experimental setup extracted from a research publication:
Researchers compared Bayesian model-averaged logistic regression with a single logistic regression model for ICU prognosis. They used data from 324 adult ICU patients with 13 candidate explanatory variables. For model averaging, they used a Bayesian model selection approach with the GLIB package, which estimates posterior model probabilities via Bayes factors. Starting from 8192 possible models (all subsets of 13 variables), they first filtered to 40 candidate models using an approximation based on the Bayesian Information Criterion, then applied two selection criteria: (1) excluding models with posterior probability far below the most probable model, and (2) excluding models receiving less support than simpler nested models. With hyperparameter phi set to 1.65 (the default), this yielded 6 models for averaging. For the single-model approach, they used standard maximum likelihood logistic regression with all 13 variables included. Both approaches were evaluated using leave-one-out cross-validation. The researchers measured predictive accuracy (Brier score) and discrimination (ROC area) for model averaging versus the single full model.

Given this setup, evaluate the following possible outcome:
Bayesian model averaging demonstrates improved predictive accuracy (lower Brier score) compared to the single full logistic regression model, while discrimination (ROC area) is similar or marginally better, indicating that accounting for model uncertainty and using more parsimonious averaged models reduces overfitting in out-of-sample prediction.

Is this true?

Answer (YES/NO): NO